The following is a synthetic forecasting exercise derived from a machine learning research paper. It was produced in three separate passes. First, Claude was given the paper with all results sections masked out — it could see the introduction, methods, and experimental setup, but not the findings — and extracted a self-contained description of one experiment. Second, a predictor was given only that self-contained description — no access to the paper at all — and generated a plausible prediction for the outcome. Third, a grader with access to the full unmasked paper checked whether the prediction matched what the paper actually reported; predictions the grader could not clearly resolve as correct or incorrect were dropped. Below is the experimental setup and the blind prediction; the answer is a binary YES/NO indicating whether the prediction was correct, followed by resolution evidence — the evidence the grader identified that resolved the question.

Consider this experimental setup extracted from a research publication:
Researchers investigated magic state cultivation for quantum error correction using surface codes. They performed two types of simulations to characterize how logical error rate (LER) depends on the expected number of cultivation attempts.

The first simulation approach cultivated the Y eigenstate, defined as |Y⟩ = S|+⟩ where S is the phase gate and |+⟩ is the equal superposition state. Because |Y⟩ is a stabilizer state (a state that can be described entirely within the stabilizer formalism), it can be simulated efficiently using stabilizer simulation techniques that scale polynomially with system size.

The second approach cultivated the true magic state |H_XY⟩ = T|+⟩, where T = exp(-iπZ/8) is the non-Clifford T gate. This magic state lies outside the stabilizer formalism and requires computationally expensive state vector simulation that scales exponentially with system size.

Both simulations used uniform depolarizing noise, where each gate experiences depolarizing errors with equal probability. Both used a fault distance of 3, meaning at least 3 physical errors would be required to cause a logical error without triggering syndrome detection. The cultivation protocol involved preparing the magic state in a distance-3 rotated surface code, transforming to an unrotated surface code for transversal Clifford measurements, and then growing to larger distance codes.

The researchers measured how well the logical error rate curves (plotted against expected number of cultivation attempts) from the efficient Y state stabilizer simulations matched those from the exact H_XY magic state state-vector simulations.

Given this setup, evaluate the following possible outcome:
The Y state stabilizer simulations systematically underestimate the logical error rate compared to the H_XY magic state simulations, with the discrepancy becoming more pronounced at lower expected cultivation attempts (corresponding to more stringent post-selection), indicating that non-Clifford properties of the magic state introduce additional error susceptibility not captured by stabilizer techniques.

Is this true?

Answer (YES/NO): NO